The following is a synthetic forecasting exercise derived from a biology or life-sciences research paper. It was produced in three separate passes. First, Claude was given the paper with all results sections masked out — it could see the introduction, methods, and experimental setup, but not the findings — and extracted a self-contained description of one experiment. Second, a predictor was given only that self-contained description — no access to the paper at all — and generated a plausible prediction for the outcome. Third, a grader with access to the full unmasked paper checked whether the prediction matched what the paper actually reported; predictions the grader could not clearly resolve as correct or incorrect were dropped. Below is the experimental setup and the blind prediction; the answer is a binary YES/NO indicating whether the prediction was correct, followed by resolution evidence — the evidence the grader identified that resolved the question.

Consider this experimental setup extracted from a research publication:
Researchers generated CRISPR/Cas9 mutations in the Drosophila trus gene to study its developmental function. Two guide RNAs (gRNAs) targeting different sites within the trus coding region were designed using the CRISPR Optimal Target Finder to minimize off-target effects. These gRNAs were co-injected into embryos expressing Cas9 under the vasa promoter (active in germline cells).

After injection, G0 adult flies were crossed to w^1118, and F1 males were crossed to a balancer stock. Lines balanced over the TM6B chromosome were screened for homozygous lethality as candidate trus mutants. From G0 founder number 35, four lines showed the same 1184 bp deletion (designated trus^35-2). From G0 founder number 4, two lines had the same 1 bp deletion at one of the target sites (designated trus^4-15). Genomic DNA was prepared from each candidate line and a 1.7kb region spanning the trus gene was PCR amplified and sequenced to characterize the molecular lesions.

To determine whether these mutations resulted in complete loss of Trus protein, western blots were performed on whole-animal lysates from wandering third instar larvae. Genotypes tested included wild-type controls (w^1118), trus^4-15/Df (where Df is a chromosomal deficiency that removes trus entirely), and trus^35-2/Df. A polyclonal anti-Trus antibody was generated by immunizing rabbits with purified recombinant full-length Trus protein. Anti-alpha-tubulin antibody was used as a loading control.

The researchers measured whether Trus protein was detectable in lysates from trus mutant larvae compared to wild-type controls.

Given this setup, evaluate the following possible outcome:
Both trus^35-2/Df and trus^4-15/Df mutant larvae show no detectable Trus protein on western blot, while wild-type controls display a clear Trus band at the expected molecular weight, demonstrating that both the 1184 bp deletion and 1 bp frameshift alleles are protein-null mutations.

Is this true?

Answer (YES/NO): NO